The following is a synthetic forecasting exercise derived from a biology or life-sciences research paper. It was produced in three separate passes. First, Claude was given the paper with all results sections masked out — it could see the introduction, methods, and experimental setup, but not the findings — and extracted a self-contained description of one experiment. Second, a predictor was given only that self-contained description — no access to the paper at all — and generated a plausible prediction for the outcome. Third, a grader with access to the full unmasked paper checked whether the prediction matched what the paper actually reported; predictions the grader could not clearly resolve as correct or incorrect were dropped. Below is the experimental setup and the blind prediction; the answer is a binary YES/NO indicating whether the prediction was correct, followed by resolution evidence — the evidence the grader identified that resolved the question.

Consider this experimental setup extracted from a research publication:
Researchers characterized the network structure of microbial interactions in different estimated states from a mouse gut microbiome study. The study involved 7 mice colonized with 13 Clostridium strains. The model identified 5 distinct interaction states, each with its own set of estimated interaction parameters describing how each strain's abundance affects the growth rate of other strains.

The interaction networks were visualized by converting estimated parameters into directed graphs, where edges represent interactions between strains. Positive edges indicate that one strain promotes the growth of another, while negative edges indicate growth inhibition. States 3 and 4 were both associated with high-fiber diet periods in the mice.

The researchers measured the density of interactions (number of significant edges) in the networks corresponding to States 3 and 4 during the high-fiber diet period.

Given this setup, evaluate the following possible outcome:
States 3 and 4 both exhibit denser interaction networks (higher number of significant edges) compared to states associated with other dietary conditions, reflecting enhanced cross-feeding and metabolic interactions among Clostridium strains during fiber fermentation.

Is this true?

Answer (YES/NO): NO